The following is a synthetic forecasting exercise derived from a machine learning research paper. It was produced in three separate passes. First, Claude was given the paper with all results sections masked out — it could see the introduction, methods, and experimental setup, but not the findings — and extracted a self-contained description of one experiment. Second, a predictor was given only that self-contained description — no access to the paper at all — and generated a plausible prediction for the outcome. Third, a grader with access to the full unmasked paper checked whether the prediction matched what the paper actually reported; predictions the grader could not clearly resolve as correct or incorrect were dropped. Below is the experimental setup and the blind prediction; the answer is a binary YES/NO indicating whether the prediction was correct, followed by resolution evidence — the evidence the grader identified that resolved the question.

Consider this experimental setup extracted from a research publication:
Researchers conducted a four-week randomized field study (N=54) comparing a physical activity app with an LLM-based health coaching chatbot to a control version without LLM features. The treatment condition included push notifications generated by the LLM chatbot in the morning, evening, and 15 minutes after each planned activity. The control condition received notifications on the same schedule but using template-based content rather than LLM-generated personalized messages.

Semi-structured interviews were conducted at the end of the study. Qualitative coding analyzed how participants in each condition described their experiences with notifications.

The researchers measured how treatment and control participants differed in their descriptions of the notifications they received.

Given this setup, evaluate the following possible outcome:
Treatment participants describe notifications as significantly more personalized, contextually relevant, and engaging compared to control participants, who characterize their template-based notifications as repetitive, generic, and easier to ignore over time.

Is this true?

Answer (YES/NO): NO